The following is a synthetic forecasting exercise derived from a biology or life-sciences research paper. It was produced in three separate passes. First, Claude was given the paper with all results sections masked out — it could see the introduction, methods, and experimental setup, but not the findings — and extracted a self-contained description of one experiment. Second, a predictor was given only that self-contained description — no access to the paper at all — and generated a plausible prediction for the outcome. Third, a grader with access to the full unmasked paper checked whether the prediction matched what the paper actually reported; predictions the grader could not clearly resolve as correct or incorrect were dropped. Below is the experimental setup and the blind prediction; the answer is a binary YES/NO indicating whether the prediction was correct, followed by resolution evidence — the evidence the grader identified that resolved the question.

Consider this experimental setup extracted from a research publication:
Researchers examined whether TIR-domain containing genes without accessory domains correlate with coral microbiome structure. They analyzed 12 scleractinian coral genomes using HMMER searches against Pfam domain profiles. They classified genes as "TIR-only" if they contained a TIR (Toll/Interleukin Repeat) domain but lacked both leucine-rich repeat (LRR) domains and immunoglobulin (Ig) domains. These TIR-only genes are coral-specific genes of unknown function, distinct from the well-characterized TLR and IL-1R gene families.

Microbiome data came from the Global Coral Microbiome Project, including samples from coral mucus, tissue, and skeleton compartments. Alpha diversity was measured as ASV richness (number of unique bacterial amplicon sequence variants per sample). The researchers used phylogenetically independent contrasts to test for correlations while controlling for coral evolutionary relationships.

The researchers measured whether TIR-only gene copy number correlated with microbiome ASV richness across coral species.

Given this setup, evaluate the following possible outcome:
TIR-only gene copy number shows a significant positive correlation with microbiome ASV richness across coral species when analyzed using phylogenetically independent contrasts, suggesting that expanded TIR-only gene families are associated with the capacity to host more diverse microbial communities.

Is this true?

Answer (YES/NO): NO